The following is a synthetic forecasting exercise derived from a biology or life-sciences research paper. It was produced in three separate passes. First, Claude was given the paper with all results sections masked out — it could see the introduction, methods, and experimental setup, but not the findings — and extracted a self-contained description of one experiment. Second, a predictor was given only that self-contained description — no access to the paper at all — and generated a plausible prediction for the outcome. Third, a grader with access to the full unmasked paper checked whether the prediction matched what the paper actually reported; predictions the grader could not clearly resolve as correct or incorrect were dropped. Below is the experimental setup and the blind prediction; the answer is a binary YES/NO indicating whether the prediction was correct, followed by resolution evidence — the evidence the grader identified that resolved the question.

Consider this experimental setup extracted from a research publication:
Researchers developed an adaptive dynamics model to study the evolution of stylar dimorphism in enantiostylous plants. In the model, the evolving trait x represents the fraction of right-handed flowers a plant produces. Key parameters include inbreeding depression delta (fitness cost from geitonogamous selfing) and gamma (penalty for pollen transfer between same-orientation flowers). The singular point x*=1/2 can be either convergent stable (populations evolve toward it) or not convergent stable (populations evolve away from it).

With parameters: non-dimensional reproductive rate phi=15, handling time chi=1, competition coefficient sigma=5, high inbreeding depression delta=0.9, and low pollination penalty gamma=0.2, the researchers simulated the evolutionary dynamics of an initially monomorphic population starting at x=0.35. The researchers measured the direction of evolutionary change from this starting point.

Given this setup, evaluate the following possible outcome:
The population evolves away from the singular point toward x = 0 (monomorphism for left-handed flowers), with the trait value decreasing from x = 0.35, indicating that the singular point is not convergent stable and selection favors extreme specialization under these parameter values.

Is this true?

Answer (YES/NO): YES